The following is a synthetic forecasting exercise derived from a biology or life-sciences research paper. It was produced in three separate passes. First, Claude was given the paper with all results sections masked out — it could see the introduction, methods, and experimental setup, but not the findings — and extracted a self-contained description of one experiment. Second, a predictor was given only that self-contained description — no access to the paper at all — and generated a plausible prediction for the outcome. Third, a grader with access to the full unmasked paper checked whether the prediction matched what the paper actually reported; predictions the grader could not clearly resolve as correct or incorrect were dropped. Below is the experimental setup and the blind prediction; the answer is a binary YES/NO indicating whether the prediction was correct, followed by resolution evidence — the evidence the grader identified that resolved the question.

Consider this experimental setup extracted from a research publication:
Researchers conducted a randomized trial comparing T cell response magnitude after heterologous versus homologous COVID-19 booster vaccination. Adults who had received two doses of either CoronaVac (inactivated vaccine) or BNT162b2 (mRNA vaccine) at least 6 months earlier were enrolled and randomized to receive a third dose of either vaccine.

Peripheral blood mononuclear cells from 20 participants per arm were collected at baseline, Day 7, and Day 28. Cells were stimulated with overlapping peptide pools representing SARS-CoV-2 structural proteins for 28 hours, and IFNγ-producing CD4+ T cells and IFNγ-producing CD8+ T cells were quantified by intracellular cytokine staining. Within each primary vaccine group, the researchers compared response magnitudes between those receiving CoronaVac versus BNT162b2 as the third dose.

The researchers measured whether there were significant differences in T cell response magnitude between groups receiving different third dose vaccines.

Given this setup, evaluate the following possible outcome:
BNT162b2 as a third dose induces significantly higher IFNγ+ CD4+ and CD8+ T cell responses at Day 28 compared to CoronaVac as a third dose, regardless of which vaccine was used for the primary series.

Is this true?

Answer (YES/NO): NO